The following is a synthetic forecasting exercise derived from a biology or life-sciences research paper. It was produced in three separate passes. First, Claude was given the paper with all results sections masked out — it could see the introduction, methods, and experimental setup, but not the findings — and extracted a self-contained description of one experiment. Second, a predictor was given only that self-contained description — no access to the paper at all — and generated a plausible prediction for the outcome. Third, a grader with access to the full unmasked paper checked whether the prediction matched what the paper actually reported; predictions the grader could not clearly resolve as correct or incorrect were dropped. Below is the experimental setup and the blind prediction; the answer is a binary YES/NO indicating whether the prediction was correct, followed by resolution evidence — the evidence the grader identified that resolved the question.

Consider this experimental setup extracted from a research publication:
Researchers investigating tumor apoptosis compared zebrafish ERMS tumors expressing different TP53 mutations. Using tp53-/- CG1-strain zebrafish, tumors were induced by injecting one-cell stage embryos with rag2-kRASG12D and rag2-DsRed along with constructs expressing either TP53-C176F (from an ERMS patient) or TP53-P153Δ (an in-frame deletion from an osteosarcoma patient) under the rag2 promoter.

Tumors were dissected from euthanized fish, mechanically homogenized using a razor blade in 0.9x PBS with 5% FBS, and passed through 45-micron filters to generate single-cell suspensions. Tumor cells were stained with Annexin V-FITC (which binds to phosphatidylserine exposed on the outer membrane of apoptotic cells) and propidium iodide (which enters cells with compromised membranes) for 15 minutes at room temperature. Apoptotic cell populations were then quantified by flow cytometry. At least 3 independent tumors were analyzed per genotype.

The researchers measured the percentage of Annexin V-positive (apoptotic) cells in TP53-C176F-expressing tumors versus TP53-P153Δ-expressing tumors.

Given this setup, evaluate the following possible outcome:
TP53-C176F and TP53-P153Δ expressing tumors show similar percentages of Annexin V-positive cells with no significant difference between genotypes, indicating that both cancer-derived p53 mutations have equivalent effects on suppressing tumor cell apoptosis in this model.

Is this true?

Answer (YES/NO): NO